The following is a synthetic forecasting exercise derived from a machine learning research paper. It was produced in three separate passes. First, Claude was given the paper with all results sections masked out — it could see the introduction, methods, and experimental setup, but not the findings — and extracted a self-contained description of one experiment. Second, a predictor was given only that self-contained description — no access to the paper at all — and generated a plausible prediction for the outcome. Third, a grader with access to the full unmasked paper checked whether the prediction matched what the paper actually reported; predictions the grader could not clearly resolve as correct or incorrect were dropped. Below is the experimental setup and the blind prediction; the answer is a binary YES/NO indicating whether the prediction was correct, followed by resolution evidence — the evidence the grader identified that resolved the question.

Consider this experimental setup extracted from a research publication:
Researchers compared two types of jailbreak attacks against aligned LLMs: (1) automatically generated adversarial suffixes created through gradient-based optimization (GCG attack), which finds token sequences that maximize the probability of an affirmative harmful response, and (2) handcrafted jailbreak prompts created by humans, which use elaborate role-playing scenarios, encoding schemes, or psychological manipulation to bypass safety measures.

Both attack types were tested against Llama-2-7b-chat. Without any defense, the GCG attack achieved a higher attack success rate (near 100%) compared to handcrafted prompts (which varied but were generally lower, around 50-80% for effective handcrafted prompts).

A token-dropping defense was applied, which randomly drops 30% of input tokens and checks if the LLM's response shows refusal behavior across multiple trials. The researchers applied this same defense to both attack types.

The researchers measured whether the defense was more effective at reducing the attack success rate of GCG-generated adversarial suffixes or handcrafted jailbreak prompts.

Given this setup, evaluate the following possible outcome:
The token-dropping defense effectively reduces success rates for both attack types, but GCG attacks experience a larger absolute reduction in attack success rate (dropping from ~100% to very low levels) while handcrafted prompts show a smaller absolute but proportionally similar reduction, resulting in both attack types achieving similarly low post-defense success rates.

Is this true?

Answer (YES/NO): NO